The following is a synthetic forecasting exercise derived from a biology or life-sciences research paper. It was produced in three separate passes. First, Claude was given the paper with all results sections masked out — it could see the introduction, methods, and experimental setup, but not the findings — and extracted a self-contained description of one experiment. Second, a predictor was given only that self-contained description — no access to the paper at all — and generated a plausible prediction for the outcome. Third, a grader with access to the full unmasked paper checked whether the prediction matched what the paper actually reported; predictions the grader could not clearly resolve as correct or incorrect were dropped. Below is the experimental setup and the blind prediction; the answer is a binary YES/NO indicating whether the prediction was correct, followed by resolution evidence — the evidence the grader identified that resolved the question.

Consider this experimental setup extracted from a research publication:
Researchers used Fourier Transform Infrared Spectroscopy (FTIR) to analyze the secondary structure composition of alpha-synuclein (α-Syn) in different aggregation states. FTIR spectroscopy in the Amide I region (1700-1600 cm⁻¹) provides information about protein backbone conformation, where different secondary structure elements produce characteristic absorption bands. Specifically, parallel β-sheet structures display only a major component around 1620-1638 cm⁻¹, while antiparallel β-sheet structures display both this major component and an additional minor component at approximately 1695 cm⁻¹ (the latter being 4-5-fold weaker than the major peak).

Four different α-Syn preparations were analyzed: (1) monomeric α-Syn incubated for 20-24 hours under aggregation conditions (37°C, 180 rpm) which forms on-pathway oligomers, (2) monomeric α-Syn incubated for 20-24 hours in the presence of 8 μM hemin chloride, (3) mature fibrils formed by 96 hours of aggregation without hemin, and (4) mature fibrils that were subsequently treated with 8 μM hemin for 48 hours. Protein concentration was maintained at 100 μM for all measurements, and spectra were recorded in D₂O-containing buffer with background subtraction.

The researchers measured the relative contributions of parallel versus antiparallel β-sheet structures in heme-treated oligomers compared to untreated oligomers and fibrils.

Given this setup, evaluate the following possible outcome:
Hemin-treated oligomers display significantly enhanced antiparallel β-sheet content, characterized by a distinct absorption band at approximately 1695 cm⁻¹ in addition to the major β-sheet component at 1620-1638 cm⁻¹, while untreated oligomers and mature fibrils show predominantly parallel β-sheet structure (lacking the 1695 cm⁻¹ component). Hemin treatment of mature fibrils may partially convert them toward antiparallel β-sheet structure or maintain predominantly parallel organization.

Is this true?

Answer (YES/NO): NO